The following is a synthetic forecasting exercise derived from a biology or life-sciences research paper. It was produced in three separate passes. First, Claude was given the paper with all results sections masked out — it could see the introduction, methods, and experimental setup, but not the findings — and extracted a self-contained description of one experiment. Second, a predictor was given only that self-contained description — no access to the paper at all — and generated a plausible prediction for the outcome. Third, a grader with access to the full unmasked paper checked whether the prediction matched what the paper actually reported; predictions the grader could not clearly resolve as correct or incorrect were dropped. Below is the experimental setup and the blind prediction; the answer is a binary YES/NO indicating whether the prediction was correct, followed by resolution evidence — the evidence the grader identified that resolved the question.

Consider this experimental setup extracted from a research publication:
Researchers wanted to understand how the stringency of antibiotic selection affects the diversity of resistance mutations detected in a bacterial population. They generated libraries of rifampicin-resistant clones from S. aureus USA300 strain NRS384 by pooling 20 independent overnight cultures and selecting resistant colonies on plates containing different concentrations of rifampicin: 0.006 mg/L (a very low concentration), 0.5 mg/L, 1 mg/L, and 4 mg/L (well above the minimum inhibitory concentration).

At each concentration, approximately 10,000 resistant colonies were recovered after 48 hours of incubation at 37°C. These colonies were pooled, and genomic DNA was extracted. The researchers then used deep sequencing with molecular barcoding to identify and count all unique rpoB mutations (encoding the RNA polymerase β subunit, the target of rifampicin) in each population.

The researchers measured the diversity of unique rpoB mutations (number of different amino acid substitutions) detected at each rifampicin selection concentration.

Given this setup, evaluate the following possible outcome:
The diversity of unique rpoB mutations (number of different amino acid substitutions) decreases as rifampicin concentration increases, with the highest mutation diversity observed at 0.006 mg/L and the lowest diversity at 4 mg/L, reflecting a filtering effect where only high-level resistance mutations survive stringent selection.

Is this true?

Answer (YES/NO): YES